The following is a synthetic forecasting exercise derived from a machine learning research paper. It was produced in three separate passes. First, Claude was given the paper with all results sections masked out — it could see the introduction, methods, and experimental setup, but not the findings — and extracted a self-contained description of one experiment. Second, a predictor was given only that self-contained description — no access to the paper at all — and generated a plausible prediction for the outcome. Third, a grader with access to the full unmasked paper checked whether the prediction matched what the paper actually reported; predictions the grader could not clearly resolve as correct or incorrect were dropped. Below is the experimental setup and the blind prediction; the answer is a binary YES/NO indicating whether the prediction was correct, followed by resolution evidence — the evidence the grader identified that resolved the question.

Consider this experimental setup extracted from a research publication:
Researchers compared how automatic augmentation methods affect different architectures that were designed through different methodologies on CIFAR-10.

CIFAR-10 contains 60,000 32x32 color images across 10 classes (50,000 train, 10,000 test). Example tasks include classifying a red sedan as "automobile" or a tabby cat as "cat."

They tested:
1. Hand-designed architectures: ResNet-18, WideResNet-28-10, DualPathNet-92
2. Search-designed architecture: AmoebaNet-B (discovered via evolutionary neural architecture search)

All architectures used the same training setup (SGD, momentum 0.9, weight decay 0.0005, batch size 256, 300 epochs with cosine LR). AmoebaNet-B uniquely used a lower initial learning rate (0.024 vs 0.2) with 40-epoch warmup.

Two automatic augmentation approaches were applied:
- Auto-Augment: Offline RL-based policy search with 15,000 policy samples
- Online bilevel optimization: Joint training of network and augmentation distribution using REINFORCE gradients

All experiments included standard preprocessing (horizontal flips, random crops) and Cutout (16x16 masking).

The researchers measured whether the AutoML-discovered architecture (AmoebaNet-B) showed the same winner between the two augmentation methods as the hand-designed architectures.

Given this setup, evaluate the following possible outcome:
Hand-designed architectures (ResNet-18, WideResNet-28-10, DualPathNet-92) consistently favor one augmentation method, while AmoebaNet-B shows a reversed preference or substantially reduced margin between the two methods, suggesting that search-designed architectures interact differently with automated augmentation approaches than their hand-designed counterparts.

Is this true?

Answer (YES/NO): YES